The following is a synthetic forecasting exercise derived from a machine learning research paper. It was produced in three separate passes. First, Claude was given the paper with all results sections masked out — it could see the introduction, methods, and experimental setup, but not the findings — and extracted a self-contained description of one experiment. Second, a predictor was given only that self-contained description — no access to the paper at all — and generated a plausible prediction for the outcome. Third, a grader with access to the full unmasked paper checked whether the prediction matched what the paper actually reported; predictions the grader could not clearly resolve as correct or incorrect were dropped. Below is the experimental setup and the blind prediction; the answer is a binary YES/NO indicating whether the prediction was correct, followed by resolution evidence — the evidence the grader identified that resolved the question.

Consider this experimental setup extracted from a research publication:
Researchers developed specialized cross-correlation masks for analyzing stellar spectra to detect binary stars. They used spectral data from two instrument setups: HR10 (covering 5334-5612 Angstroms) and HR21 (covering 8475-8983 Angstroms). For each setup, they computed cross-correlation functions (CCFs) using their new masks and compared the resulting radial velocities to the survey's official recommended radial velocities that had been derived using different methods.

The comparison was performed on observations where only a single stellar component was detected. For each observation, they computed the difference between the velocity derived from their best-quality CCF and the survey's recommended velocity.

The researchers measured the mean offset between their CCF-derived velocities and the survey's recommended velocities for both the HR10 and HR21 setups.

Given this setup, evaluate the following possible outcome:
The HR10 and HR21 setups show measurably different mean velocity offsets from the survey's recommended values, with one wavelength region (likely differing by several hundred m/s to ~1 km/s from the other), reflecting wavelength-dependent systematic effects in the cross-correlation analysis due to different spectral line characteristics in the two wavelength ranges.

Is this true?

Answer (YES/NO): YES